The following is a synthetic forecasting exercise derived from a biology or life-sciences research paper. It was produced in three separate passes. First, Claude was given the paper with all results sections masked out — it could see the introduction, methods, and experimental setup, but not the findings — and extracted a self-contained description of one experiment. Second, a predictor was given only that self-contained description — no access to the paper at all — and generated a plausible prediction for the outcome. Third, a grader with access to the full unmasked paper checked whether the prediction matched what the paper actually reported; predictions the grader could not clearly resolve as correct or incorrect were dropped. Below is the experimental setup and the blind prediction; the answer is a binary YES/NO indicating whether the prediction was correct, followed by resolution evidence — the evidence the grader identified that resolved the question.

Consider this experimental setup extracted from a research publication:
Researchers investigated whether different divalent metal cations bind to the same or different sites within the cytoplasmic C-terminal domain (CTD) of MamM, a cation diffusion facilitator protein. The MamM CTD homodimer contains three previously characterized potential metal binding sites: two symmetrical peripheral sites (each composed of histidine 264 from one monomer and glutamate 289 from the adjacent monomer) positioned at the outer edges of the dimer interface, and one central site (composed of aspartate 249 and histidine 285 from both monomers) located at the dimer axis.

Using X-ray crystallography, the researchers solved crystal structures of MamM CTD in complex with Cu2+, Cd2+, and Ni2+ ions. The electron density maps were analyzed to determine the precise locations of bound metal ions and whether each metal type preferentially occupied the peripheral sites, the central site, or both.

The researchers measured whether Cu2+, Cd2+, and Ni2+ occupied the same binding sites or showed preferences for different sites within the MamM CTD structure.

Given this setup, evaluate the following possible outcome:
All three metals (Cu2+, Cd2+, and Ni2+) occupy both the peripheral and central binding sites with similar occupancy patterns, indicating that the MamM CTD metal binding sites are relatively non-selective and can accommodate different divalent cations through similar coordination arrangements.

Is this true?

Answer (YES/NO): NO